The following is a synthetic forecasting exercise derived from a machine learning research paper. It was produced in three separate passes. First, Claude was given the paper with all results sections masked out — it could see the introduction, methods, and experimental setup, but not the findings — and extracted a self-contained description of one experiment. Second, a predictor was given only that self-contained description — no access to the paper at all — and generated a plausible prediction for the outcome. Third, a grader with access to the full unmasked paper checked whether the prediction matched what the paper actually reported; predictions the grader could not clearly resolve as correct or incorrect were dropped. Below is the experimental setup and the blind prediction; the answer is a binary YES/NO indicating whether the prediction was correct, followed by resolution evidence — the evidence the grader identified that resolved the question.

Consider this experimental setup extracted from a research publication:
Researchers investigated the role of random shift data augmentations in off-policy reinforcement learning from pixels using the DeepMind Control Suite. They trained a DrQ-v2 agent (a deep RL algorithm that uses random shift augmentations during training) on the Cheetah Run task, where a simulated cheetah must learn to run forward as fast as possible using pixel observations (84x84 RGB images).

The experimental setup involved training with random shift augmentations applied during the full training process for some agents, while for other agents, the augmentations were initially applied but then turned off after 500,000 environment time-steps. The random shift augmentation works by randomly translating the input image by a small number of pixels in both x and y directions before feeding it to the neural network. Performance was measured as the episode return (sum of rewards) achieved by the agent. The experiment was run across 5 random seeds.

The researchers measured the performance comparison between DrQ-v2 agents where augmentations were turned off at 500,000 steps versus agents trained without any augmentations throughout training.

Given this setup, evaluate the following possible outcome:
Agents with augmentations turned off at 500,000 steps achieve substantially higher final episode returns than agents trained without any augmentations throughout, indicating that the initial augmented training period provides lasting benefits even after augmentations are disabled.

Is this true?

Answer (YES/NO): YES